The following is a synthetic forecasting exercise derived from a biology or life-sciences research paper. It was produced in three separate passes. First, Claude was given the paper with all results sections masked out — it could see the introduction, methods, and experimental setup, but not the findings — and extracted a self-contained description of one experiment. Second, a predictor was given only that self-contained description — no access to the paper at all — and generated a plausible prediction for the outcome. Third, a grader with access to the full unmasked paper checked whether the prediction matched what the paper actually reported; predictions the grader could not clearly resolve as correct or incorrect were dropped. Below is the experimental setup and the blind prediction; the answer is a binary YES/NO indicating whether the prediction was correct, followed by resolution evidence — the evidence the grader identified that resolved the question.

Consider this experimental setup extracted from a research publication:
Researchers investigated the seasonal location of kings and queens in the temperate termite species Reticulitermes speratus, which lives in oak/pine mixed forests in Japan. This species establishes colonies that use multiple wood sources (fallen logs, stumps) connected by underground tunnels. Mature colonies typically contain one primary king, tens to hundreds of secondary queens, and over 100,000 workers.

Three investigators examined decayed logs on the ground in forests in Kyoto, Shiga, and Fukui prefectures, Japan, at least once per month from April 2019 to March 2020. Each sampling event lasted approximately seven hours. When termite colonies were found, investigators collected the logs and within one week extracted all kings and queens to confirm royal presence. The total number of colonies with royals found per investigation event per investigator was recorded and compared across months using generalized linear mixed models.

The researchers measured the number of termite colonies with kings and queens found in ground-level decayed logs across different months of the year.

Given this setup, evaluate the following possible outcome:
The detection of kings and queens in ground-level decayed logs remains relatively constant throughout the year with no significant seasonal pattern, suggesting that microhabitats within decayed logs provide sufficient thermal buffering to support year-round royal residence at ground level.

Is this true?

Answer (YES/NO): NO